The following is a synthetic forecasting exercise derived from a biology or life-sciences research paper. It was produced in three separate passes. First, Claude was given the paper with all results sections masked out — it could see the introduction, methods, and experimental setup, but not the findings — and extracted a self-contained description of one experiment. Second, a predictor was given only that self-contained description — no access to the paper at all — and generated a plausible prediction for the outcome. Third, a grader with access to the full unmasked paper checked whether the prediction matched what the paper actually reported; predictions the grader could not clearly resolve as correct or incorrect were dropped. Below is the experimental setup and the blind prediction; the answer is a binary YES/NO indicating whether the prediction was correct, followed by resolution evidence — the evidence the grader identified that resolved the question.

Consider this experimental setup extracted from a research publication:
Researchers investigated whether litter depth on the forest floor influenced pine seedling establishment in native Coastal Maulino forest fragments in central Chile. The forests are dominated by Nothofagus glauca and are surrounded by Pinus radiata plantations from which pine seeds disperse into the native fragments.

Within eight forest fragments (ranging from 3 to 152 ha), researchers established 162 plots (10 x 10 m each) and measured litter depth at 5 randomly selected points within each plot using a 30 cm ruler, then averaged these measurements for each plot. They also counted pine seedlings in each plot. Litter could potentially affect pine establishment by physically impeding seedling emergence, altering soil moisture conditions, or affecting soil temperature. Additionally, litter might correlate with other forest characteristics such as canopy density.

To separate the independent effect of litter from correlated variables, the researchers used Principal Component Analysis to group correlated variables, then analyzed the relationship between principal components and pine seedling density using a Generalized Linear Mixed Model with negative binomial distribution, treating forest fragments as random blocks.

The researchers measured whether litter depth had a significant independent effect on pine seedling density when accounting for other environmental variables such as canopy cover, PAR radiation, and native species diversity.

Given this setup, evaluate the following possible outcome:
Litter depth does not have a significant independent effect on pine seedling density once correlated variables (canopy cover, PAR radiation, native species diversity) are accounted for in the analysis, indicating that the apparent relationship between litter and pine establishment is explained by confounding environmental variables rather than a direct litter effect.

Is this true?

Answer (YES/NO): YES